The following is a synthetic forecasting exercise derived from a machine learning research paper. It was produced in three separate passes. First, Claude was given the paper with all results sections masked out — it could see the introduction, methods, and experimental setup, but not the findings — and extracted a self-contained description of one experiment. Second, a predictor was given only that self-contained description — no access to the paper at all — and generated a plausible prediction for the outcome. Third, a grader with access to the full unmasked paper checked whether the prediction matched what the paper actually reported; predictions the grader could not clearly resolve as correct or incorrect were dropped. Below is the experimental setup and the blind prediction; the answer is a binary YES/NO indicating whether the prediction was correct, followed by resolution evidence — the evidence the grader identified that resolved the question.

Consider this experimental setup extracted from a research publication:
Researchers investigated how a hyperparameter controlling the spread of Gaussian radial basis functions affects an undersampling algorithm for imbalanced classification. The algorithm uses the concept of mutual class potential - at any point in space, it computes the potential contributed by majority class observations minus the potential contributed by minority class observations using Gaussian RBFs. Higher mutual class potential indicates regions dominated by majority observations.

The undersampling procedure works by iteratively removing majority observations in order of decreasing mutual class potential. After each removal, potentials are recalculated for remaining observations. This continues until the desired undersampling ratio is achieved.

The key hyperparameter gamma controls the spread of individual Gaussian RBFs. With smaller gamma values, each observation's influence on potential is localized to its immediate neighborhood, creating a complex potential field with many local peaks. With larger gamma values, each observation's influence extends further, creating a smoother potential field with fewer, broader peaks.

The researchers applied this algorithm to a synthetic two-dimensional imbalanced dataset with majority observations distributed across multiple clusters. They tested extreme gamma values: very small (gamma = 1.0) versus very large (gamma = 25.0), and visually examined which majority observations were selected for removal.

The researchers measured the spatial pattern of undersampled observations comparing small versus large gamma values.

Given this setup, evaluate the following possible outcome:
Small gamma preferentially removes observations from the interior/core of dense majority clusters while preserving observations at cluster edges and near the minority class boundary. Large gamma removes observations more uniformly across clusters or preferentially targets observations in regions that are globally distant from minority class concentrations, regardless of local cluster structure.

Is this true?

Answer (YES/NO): NO